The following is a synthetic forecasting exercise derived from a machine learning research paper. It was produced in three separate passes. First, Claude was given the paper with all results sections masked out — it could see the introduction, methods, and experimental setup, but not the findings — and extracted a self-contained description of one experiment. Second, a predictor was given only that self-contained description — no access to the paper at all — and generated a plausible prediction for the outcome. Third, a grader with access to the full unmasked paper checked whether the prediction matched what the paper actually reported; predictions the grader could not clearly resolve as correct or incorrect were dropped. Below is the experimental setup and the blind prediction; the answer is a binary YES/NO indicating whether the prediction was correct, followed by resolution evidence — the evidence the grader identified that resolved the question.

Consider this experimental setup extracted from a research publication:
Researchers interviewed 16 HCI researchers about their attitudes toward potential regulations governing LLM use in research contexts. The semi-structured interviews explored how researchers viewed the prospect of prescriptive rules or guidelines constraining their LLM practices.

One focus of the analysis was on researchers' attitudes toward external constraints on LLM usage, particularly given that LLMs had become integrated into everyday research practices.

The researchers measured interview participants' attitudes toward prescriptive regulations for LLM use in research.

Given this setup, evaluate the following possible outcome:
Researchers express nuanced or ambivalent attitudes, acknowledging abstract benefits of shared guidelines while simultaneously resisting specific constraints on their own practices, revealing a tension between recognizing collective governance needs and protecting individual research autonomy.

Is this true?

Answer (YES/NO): NO